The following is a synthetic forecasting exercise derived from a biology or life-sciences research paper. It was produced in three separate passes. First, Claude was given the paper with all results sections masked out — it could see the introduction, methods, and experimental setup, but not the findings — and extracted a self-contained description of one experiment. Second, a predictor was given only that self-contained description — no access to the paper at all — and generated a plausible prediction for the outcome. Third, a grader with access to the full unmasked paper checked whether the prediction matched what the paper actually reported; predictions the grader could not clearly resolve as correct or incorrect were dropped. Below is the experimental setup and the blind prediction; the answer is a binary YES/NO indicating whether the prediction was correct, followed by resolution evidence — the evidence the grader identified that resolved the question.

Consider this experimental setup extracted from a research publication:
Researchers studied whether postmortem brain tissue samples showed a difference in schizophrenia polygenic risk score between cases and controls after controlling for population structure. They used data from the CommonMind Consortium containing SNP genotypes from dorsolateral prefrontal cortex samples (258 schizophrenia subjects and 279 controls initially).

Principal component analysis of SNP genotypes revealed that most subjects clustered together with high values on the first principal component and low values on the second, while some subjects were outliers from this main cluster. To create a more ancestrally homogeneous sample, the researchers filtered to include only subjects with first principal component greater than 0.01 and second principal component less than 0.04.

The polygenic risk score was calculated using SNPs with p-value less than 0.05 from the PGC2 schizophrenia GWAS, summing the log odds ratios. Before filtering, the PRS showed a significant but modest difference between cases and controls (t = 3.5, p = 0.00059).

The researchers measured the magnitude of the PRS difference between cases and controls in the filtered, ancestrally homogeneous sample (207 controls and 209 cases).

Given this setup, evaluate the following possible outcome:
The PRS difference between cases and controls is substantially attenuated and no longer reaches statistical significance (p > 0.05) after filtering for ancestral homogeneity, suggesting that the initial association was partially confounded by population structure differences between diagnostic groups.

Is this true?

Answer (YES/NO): NO